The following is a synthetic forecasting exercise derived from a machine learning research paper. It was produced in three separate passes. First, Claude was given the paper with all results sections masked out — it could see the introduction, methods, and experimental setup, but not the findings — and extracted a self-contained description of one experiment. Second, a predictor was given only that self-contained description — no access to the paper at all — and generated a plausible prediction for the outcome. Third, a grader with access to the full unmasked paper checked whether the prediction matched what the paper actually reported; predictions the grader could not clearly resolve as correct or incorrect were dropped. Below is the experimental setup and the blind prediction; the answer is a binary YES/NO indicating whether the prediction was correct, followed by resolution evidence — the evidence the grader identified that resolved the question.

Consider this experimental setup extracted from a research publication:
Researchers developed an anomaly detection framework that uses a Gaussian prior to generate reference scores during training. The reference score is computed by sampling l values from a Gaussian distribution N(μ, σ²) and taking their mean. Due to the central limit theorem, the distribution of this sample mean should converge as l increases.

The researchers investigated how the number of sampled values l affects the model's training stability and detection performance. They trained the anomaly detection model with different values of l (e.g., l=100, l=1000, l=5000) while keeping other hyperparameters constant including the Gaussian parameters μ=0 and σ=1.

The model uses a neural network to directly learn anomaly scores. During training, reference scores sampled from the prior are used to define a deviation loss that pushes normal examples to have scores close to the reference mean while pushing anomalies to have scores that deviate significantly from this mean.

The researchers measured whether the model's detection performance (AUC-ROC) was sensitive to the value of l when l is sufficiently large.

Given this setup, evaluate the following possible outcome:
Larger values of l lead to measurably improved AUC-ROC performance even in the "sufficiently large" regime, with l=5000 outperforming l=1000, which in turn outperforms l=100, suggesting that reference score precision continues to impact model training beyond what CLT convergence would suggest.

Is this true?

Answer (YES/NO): NO